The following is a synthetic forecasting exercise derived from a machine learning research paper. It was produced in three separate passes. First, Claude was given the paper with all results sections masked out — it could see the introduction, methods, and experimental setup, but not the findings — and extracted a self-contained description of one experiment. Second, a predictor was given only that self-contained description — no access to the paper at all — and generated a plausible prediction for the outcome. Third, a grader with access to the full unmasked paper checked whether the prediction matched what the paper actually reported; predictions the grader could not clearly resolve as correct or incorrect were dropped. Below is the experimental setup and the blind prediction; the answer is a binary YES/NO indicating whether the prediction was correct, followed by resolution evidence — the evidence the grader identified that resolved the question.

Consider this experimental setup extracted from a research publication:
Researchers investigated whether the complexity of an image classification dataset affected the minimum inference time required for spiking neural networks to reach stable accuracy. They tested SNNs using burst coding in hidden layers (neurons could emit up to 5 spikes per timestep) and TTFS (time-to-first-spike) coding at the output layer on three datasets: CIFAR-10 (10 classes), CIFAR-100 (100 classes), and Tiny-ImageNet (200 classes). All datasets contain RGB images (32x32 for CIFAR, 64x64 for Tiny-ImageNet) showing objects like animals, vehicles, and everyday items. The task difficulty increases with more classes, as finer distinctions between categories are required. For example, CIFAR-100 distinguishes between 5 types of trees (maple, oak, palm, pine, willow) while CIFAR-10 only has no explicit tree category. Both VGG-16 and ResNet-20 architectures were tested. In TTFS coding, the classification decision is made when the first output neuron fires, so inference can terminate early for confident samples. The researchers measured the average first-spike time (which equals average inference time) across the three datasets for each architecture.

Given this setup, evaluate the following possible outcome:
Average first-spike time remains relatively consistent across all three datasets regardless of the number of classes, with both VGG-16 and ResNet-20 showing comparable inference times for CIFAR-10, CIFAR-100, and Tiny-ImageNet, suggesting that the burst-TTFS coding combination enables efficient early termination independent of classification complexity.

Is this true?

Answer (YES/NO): NO